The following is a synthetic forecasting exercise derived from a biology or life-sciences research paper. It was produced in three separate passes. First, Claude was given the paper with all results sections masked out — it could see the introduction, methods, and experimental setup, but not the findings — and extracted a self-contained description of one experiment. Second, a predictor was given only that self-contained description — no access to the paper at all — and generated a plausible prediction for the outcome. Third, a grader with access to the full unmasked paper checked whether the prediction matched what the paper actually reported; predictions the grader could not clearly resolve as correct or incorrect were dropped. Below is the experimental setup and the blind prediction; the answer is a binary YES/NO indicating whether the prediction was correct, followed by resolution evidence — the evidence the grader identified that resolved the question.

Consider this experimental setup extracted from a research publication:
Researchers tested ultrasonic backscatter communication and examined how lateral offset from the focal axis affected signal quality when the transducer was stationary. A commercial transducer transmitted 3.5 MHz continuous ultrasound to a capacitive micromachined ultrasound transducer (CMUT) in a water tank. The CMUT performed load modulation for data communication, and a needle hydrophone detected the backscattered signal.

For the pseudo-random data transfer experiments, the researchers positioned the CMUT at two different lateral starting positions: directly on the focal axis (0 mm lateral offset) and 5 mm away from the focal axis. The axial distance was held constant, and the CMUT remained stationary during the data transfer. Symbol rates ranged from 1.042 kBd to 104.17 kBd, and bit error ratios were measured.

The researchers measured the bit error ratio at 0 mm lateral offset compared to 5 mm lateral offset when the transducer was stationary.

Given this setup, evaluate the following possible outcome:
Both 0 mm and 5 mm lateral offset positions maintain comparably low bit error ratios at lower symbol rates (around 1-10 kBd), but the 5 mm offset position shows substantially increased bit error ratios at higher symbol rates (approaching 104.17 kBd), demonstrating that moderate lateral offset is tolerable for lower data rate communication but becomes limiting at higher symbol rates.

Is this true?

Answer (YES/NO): NO